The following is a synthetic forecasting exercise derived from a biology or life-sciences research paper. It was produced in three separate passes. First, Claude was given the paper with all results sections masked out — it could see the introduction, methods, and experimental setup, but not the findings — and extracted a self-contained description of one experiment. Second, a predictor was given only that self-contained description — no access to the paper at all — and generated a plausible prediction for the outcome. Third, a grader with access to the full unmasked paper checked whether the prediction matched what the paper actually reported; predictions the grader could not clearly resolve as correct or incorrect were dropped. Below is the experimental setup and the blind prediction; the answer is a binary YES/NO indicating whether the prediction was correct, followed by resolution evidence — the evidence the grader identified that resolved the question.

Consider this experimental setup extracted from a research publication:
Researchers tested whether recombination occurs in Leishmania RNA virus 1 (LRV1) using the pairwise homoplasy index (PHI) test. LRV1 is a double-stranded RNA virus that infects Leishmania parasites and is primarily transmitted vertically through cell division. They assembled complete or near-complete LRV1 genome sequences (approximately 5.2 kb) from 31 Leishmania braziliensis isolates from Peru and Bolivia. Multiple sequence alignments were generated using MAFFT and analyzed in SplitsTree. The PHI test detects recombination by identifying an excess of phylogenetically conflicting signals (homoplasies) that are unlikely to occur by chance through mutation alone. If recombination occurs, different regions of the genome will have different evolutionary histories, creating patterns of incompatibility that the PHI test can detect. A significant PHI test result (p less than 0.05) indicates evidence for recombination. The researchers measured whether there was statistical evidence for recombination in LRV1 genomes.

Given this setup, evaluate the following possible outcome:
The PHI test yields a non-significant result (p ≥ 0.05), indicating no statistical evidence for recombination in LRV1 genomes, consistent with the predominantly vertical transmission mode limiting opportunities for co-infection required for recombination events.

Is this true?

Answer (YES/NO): YES